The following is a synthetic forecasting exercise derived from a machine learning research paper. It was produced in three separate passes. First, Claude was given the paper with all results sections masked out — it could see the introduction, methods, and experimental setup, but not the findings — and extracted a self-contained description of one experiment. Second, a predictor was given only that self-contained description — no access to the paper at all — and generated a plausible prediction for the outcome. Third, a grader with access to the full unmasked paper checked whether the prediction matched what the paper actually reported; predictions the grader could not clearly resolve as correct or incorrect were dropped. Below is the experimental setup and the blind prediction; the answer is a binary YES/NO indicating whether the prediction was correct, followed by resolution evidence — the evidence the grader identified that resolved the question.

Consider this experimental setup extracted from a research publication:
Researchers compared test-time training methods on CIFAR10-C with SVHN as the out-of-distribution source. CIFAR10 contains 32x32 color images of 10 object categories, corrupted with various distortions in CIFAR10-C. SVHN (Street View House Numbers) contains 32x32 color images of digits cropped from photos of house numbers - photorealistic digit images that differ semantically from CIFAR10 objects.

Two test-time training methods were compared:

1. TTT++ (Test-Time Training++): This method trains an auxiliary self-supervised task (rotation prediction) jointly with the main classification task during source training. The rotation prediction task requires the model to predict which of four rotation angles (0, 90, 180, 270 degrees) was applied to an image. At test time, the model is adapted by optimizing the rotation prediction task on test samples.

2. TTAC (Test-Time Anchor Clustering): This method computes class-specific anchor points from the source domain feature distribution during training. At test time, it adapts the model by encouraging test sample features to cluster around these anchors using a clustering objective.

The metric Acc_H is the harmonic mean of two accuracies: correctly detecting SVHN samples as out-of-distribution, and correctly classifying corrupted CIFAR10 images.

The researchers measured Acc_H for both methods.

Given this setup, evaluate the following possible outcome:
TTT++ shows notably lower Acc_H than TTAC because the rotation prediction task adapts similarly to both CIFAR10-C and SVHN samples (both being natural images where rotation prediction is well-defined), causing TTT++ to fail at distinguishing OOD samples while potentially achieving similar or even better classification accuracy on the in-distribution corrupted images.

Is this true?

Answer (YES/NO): NO